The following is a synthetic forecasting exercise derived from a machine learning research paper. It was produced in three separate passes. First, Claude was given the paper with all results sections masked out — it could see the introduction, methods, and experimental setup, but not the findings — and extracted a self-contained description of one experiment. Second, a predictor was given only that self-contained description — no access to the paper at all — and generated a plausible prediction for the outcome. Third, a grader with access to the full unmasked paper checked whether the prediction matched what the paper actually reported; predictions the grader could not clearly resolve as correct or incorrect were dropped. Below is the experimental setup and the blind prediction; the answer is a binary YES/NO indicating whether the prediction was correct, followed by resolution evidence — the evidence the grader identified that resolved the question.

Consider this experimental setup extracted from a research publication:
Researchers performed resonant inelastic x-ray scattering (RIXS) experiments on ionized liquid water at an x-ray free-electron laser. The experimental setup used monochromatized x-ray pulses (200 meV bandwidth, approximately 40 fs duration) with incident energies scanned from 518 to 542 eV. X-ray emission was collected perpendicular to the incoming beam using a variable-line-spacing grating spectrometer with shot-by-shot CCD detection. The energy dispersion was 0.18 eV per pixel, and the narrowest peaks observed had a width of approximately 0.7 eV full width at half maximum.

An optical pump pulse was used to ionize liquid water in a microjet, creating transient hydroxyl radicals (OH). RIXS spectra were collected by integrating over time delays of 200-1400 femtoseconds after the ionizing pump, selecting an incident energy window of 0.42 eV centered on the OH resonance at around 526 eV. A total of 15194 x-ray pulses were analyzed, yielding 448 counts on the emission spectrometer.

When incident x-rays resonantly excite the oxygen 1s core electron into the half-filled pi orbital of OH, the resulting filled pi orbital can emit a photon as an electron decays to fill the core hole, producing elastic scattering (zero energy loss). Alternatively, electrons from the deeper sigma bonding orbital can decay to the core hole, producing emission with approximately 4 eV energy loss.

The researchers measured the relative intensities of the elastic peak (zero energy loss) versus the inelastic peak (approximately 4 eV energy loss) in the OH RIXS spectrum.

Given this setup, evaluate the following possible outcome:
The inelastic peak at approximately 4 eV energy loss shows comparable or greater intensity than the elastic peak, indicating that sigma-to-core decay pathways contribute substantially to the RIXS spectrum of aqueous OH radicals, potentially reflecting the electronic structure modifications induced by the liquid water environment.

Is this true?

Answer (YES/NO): NO